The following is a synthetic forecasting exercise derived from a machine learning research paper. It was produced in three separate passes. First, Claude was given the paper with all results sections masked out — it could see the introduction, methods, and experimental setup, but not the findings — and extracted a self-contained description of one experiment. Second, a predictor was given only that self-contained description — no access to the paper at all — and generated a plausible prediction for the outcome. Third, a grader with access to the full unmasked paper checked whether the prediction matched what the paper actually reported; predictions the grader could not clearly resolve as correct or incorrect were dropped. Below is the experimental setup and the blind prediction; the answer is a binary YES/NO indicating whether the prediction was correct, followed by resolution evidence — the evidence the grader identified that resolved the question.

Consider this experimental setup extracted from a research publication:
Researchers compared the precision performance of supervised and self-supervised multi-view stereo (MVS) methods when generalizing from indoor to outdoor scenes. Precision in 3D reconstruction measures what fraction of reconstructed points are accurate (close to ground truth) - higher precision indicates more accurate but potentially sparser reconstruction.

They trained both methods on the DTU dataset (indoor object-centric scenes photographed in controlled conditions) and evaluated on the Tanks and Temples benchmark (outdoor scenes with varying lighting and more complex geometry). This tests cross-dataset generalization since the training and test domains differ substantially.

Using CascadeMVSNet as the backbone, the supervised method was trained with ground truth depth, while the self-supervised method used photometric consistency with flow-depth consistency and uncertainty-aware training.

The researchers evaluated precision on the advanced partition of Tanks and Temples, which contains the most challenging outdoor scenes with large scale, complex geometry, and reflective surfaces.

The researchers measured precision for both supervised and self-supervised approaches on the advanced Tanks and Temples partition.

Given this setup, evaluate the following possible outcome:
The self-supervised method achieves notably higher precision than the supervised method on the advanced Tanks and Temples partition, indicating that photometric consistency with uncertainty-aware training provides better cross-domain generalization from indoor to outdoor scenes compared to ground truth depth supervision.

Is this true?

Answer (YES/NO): NO